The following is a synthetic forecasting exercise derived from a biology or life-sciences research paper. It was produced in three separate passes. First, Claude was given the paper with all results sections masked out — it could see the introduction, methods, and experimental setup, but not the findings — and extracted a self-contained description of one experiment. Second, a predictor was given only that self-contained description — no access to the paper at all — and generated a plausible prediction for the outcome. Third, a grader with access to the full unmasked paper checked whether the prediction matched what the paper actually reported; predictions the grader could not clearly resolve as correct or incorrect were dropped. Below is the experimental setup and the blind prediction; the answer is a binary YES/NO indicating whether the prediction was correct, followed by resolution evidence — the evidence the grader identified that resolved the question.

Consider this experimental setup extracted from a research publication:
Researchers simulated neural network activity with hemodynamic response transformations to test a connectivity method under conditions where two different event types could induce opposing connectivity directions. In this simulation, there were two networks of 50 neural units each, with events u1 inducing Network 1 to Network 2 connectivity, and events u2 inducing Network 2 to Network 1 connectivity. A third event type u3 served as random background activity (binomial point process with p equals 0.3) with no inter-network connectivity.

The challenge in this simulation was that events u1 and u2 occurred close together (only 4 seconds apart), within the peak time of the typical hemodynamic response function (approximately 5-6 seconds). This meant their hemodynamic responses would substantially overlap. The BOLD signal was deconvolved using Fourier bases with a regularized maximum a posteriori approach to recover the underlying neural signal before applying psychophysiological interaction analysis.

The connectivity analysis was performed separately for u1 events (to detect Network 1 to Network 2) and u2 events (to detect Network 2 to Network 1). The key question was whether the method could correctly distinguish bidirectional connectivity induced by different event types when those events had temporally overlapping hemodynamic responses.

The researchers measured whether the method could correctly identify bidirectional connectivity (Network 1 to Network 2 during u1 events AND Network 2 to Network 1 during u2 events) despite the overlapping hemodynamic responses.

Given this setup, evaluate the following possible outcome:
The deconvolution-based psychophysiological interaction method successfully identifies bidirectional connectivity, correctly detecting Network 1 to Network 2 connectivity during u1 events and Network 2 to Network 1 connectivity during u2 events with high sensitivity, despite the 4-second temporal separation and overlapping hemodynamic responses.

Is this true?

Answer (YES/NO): YES